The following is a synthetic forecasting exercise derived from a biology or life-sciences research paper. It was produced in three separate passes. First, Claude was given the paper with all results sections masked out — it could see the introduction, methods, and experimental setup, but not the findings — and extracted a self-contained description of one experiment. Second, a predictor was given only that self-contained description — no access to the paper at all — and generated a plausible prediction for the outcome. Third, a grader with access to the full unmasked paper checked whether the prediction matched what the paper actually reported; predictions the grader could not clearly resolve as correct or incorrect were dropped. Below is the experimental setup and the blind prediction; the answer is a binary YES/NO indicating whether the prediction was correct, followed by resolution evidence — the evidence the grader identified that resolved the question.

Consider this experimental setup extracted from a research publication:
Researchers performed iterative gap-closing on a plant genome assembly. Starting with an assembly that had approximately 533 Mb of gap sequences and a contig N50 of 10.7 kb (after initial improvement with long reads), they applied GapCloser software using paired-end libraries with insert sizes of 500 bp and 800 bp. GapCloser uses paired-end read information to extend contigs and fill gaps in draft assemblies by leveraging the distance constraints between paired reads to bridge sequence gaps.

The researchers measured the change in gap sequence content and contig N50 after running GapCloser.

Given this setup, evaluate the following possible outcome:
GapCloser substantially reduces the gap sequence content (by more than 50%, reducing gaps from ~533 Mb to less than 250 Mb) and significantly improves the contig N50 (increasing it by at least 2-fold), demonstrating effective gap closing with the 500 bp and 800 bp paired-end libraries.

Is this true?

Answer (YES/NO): NO